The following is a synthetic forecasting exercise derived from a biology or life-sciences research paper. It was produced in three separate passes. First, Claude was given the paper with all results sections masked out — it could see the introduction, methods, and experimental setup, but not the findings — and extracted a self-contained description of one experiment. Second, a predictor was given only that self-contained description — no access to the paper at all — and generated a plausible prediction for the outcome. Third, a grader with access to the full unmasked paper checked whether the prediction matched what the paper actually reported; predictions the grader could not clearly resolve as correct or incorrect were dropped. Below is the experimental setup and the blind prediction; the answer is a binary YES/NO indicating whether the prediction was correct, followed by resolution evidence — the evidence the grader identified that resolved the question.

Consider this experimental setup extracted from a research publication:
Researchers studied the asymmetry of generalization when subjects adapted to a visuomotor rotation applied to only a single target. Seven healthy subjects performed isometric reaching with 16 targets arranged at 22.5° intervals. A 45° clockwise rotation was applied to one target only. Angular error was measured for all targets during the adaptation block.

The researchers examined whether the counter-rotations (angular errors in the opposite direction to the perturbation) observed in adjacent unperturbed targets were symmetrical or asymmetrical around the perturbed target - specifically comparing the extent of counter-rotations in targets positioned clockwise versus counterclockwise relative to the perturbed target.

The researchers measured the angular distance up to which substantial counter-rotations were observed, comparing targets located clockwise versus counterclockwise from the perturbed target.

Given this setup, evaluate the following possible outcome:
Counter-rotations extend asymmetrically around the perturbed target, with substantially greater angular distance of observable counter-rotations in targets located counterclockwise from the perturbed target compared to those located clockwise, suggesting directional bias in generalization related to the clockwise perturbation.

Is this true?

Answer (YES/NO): NO